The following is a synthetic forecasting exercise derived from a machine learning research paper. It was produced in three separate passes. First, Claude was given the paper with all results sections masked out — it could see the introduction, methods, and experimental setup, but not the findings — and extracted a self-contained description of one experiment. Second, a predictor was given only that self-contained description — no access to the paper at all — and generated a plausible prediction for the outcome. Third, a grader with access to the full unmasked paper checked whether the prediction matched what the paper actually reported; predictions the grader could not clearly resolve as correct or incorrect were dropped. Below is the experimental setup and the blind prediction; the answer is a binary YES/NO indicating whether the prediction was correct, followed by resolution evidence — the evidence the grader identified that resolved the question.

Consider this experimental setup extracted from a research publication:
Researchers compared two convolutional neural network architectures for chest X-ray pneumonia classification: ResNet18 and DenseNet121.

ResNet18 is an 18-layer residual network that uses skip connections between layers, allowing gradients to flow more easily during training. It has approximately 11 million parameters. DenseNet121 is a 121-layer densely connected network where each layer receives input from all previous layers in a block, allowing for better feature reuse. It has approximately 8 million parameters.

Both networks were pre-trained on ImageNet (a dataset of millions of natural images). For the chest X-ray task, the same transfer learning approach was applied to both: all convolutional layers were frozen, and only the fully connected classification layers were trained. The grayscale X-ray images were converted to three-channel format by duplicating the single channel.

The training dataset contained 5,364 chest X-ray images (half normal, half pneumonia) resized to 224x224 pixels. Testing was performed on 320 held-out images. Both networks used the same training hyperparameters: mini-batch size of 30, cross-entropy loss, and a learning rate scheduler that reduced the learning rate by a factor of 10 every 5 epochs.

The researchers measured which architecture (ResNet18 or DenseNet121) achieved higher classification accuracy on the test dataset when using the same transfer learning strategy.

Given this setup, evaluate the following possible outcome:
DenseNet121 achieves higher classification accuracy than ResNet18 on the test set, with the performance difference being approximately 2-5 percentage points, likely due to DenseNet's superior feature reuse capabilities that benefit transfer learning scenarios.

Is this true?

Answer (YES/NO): YES